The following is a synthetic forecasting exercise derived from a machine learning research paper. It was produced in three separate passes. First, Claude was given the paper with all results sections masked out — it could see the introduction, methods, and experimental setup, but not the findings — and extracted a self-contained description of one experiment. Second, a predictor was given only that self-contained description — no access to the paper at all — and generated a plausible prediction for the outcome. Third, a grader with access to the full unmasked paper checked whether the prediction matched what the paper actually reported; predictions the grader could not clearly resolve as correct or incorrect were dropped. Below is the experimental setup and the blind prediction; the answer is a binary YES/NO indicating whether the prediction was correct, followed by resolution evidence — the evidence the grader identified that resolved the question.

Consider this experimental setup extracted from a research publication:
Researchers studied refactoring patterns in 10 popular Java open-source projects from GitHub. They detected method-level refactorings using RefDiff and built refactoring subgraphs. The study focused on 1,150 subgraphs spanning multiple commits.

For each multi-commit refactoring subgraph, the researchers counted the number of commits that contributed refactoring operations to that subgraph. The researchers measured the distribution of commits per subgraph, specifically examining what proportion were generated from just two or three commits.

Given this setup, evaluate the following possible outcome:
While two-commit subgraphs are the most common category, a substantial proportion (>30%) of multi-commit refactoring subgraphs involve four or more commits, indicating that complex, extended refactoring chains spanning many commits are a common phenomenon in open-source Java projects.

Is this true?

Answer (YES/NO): NO